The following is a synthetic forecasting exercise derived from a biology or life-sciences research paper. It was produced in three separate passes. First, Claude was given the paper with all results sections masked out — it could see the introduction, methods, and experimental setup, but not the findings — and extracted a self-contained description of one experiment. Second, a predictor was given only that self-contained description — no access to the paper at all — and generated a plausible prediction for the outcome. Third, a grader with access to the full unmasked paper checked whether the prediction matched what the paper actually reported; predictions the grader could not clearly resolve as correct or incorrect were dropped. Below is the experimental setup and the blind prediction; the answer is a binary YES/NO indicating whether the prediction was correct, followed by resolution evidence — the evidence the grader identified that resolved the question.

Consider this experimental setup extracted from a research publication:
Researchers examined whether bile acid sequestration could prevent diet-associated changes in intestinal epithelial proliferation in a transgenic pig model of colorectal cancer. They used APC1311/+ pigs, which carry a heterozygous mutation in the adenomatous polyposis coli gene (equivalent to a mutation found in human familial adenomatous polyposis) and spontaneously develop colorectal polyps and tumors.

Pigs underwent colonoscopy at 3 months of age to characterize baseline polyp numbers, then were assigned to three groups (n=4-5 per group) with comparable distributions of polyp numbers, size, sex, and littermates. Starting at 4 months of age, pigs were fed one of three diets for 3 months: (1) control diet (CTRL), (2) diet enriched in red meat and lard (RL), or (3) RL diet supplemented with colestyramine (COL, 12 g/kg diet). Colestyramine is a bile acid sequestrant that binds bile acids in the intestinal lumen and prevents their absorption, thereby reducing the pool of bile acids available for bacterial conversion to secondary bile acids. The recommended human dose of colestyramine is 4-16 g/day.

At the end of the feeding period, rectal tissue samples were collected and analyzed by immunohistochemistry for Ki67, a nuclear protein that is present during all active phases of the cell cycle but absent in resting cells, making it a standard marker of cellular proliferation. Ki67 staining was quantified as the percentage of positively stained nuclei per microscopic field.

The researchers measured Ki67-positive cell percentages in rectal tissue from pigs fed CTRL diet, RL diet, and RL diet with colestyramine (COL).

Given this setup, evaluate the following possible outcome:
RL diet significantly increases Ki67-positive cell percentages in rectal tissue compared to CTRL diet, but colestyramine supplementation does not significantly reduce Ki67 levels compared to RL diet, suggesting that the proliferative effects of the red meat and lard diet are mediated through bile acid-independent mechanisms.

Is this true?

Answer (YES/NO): NO